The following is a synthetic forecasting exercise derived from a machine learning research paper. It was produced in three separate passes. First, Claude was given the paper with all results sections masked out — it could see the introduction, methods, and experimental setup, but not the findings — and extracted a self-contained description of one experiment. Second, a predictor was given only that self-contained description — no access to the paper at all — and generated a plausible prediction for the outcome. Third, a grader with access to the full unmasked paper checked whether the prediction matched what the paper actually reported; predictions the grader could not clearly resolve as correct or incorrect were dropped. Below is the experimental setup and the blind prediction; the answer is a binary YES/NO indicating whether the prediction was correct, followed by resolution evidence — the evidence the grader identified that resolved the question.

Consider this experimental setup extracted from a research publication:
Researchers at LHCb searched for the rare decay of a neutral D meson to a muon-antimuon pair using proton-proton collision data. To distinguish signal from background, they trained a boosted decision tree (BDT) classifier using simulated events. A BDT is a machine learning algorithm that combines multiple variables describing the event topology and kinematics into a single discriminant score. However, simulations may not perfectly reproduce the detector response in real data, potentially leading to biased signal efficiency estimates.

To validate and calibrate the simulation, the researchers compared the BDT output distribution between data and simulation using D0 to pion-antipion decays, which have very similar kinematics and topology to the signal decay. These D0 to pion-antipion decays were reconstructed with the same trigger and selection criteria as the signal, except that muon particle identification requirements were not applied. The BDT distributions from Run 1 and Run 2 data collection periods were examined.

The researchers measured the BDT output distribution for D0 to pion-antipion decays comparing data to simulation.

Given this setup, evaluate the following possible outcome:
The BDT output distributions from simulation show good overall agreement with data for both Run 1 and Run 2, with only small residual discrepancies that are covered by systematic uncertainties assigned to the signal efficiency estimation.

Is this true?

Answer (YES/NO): NO